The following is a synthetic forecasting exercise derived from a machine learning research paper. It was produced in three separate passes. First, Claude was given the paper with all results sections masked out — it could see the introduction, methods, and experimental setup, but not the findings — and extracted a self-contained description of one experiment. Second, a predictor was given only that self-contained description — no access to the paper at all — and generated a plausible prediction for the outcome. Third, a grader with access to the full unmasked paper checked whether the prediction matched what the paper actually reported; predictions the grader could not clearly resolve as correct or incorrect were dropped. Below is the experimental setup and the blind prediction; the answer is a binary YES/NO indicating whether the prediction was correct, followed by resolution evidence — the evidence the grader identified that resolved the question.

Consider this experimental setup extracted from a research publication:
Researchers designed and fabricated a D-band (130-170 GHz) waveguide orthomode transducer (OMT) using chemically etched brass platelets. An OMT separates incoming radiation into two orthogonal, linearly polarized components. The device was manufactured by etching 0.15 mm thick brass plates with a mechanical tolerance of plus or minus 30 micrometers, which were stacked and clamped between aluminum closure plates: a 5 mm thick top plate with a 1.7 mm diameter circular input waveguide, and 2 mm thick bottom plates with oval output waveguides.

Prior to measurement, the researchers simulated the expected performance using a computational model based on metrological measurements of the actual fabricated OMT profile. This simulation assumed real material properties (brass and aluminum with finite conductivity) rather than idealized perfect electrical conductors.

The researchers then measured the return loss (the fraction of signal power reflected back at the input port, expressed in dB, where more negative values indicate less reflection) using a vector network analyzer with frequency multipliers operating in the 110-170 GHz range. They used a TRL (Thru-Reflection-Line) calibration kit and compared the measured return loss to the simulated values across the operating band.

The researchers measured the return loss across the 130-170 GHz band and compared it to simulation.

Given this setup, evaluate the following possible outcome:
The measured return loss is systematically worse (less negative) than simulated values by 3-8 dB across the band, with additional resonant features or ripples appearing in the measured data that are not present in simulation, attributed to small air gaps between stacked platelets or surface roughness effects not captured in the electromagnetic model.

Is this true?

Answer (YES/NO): NO